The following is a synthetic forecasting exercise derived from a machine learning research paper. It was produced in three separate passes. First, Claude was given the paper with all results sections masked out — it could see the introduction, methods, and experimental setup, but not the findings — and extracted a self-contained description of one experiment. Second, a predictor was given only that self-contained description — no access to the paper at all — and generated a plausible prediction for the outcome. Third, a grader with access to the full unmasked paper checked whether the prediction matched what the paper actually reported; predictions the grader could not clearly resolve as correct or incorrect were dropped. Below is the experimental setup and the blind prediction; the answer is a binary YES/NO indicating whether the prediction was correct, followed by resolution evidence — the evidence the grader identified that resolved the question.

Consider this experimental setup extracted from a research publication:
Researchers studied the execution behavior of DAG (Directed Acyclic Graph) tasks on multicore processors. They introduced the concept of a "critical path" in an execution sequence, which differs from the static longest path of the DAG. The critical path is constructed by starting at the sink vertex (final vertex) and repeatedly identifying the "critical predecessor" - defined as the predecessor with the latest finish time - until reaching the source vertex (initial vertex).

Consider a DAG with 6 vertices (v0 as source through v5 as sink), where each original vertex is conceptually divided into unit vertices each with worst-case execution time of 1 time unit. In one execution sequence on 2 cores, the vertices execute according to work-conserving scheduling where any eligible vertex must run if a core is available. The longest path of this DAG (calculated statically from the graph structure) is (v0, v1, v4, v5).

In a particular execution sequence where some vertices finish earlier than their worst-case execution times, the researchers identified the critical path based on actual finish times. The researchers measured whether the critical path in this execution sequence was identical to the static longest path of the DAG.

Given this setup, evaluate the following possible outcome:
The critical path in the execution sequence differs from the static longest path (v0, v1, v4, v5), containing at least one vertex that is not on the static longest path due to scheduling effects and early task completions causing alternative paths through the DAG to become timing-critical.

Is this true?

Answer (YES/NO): YES